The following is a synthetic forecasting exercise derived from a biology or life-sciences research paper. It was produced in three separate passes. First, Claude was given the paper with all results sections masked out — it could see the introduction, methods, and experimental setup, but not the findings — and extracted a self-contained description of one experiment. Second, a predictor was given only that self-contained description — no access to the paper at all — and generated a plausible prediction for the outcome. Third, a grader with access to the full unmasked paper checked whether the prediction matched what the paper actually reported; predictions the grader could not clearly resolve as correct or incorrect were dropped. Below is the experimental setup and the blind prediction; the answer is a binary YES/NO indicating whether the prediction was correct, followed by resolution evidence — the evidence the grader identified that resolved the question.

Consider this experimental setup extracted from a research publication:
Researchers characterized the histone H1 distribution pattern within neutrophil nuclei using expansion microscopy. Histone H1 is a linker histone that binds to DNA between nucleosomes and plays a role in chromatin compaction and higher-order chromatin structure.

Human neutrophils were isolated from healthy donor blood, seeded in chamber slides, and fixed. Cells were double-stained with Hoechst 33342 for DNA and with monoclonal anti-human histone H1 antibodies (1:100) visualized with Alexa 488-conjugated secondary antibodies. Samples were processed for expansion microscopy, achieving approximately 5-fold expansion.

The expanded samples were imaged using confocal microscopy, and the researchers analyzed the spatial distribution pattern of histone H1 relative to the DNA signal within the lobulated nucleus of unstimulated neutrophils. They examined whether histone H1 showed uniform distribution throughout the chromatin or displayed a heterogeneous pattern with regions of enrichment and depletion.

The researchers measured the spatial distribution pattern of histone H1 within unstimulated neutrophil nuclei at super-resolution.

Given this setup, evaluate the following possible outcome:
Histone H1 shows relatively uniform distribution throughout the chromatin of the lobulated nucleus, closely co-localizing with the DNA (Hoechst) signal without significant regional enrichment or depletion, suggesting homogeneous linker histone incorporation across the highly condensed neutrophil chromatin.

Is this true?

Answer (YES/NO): NO